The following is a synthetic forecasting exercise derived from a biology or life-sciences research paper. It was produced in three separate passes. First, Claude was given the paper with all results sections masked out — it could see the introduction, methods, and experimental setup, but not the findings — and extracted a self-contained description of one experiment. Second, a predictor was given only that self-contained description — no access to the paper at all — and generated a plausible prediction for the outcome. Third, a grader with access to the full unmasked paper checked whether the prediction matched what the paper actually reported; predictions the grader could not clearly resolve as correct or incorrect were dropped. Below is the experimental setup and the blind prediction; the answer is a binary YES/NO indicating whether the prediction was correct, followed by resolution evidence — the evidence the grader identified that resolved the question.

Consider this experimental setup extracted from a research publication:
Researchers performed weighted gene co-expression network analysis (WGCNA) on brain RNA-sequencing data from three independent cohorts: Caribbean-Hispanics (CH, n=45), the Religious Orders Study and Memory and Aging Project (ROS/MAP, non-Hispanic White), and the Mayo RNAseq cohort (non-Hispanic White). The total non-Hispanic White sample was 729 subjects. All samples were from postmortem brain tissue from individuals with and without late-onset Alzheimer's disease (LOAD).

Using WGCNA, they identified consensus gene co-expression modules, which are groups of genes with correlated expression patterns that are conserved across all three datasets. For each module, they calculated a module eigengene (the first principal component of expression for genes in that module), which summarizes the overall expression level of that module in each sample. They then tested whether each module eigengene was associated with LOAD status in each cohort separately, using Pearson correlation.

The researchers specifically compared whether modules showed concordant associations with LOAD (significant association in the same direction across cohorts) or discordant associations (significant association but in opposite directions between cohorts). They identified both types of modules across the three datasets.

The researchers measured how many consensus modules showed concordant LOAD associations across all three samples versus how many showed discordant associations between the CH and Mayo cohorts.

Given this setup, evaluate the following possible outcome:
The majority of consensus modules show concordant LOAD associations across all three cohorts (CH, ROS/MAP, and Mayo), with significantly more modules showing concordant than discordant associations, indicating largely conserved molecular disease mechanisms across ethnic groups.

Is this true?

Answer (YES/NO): NO